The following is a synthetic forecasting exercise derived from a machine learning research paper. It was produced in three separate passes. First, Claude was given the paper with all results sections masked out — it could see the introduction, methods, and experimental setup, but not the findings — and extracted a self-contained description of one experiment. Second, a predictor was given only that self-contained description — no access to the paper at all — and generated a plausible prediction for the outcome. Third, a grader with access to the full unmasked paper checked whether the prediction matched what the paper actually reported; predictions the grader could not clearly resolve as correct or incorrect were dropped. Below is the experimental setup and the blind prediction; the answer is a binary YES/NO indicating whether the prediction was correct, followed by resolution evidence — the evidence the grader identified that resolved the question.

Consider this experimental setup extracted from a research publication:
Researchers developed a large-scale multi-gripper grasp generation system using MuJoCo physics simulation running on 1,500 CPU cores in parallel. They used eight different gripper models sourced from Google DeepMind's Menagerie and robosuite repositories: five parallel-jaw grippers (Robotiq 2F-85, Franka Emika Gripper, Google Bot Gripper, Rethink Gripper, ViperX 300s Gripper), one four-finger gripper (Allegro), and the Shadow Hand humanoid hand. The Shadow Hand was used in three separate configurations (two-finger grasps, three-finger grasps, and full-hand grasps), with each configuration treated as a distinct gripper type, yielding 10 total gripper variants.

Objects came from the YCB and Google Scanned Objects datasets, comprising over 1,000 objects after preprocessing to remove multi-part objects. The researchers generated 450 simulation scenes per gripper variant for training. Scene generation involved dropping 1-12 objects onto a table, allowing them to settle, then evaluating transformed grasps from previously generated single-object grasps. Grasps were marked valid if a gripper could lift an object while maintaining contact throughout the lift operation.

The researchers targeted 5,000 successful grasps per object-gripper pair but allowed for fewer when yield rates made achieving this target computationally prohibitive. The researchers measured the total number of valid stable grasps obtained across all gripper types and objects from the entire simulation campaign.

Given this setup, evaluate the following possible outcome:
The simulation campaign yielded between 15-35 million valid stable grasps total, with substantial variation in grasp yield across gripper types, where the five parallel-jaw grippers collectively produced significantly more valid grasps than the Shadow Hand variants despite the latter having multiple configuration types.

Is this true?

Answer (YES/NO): NO